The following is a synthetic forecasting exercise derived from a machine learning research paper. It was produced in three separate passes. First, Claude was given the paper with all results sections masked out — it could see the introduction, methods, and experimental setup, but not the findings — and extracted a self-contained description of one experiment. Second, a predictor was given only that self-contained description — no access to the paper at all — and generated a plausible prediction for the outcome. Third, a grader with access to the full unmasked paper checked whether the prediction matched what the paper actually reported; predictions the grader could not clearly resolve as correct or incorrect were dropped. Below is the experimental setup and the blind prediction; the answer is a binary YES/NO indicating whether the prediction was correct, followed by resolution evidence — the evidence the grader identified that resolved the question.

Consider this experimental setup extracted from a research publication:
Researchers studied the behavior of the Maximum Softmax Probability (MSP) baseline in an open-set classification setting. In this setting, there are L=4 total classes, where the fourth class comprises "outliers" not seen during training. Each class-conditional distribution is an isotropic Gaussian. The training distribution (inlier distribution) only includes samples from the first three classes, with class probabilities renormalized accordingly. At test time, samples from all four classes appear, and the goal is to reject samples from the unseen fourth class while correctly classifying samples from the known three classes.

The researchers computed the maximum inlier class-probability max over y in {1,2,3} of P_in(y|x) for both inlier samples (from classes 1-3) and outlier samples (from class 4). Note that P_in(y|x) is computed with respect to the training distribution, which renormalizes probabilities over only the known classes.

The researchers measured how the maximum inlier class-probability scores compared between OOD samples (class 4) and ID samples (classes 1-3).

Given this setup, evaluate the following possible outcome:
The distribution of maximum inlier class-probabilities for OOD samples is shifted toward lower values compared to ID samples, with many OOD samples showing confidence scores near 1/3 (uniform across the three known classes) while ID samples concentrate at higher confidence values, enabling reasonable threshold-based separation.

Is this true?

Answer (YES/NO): NO